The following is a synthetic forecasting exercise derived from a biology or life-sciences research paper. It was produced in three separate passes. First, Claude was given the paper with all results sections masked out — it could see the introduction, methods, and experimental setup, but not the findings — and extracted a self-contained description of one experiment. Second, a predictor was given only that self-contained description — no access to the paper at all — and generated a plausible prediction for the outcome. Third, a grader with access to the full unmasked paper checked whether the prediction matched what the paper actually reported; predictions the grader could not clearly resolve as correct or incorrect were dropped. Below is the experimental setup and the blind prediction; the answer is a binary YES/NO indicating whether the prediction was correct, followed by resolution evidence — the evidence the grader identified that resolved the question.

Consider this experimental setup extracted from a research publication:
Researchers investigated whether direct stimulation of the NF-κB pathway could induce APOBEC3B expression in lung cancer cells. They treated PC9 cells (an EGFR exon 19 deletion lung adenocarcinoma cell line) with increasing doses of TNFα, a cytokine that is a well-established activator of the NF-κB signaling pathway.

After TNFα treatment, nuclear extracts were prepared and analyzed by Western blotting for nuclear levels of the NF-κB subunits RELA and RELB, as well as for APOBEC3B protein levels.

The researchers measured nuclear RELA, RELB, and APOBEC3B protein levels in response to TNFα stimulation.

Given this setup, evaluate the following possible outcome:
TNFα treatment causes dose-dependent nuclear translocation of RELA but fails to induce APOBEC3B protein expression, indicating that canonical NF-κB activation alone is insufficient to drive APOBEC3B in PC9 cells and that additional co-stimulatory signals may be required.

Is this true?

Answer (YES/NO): NO